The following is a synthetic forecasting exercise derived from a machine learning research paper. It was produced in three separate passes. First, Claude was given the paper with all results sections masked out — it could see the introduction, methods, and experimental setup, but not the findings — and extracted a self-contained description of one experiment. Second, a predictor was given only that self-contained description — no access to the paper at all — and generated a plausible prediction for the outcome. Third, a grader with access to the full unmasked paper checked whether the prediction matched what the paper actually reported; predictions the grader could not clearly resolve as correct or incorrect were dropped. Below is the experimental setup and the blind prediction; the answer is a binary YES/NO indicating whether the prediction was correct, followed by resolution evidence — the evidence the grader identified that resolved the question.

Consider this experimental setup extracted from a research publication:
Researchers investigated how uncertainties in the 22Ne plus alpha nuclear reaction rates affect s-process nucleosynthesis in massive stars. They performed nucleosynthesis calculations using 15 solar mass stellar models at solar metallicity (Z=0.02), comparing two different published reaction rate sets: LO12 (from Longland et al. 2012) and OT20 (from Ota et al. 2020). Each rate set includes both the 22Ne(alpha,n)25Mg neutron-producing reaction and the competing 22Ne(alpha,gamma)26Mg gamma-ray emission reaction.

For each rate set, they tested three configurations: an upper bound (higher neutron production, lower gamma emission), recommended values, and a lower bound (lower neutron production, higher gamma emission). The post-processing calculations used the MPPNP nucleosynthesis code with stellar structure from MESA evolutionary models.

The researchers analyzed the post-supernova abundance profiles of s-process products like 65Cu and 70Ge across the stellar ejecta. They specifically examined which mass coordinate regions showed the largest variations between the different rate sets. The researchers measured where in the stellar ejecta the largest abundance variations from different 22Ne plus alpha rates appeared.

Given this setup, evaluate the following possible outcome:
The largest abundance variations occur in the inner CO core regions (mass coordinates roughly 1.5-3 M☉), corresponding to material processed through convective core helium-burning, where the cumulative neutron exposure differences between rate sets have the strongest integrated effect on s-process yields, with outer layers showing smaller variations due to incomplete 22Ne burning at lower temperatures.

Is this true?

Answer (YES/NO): YES